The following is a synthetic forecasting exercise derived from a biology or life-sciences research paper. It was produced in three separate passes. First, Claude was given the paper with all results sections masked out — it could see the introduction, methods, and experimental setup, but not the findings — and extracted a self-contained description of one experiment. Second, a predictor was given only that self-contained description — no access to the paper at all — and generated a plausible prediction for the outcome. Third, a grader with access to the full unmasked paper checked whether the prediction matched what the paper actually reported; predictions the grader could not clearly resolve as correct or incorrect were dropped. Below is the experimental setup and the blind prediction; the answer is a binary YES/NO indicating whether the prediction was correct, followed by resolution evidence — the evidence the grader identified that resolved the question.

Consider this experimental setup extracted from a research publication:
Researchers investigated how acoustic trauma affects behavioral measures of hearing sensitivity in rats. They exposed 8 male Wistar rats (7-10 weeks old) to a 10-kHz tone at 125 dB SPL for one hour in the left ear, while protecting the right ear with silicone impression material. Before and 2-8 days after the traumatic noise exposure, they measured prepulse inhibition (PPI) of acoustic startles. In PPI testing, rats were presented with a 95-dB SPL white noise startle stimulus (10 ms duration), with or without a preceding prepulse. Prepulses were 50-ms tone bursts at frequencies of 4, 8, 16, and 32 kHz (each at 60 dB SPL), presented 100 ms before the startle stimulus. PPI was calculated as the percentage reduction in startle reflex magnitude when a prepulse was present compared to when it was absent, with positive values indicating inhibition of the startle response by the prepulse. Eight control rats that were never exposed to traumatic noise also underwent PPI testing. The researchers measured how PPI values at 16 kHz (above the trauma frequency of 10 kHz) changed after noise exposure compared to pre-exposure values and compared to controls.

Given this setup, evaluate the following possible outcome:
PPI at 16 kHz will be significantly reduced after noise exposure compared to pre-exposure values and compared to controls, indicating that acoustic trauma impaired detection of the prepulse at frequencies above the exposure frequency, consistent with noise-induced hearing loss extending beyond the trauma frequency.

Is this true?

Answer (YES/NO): NO